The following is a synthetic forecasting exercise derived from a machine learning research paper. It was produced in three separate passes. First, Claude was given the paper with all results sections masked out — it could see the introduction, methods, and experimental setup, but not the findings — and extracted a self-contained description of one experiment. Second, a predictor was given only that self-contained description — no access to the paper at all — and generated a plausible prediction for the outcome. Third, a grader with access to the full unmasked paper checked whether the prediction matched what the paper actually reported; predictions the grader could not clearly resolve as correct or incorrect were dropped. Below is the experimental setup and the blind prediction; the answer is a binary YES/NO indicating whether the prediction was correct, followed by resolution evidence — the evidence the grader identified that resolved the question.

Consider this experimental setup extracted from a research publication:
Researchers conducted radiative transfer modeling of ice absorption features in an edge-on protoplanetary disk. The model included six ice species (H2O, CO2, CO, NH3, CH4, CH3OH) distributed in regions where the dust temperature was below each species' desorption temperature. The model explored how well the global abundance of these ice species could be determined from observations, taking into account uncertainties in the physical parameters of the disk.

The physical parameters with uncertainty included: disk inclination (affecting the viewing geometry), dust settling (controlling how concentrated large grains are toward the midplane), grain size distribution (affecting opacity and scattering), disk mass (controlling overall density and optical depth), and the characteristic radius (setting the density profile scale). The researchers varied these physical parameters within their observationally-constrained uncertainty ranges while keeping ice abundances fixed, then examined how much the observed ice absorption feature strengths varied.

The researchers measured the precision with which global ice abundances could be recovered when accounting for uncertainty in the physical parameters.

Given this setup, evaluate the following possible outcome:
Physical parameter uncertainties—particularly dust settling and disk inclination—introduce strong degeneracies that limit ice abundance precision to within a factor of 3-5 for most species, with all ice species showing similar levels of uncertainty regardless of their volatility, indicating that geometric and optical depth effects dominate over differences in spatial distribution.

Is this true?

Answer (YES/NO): NO